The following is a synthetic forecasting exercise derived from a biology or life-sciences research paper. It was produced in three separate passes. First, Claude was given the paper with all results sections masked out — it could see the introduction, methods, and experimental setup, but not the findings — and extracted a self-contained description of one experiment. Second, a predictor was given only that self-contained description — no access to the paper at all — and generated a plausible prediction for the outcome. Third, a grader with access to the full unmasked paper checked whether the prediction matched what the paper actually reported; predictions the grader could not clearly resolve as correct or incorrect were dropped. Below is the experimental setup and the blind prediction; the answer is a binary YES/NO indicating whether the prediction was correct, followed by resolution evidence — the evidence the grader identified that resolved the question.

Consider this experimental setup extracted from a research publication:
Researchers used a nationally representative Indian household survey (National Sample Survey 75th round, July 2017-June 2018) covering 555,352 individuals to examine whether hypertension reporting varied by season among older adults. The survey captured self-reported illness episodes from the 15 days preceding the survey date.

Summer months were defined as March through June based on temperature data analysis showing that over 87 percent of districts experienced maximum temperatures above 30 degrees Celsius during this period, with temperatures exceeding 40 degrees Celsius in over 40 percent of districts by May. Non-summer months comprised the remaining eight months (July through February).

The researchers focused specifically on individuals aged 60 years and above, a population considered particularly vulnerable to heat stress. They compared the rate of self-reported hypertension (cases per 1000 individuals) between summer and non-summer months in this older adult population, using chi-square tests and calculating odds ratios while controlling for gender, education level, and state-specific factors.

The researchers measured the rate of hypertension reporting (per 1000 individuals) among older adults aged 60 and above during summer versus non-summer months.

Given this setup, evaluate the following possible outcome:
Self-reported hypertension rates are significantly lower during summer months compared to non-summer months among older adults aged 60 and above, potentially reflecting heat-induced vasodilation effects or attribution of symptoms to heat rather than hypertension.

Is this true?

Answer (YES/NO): NO